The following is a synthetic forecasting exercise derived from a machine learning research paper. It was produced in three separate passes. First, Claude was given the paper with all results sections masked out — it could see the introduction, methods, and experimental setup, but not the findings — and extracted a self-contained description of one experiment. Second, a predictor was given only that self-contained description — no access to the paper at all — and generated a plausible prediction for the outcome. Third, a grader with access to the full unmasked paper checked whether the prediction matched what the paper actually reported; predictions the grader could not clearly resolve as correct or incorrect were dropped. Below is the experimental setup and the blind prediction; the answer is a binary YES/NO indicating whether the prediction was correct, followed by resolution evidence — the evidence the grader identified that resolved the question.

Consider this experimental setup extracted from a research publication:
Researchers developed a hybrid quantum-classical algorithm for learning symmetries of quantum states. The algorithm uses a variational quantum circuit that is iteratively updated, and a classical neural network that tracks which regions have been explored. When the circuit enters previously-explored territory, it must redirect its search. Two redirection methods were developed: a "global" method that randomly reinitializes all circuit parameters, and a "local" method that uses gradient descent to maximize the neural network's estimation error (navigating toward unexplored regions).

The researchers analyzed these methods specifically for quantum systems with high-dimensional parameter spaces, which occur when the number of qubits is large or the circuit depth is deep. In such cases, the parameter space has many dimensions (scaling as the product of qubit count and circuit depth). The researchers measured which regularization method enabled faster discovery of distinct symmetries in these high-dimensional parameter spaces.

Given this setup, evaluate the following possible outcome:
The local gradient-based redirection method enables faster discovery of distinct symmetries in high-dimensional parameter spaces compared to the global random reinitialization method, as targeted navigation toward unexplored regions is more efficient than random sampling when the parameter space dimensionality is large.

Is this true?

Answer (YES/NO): NO